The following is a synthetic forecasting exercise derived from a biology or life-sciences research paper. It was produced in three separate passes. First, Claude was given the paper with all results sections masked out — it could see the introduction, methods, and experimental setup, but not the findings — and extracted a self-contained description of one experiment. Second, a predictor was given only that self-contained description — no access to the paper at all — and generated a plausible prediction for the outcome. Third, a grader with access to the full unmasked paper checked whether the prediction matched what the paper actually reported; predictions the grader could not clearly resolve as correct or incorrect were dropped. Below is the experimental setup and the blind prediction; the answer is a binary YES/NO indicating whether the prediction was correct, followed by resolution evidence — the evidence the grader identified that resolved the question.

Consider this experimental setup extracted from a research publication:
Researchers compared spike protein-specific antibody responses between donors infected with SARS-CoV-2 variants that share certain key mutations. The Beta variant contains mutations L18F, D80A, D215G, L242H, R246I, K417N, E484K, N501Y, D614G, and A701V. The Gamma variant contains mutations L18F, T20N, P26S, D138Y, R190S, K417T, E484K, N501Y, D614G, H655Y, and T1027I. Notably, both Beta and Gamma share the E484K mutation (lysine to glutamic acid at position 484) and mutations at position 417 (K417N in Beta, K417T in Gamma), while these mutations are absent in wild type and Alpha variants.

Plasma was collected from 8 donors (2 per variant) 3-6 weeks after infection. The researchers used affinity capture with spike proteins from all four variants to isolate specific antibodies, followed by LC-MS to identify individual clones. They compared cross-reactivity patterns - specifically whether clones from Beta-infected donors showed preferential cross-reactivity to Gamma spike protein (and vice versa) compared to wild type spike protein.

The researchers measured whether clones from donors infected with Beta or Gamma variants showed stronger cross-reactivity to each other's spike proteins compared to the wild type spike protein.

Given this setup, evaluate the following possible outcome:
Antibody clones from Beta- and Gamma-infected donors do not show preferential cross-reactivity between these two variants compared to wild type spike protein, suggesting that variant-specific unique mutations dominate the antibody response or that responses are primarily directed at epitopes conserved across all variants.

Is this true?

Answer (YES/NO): YES